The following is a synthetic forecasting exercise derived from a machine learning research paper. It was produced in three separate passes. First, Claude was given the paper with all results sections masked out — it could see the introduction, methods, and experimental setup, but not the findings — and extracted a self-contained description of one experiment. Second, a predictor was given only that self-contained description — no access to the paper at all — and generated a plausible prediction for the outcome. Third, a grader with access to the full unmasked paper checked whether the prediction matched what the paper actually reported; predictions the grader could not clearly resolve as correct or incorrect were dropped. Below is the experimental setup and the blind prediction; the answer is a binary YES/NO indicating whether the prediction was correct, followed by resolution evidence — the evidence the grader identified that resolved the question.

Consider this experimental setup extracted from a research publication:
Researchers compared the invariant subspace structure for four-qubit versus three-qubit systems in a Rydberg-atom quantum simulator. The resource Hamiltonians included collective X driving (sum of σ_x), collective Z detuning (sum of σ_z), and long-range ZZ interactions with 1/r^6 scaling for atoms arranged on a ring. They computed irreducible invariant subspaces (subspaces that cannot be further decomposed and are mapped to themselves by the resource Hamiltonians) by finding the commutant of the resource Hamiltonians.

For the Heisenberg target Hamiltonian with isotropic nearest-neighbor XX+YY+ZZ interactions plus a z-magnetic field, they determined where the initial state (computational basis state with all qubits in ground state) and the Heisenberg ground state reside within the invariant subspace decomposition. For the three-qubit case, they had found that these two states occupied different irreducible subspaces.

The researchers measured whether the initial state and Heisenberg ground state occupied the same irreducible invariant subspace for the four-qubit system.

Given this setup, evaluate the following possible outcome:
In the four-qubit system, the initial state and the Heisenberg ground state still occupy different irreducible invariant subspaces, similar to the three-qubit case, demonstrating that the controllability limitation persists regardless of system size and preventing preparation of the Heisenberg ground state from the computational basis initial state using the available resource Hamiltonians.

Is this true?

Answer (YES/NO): NO